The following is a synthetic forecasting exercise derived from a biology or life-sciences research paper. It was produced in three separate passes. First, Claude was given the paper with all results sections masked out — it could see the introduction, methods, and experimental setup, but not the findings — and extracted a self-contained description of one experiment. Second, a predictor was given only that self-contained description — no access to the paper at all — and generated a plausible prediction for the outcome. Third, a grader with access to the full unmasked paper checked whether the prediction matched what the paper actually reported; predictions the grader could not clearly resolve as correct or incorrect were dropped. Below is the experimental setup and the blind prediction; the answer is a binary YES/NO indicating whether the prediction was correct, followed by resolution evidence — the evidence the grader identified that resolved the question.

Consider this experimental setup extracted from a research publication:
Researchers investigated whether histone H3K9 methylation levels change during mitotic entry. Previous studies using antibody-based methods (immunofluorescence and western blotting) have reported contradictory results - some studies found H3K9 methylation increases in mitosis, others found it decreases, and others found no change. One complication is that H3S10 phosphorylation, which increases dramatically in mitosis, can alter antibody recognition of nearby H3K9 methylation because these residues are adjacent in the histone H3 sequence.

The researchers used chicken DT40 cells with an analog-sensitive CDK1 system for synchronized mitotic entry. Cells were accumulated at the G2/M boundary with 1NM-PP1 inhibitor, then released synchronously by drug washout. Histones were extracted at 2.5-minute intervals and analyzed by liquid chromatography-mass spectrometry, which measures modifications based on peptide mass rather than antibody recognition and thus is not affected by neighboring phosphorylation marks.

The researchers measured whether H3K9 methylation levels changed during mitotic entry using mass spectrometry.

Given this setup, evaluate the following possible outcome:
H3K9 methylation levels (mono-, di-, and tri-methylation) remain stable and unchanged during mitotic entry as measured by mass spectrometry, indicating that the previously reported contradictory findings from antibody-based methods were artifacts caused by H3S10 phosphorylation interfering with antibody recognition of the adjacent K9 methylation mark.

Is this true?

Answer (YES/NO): YES